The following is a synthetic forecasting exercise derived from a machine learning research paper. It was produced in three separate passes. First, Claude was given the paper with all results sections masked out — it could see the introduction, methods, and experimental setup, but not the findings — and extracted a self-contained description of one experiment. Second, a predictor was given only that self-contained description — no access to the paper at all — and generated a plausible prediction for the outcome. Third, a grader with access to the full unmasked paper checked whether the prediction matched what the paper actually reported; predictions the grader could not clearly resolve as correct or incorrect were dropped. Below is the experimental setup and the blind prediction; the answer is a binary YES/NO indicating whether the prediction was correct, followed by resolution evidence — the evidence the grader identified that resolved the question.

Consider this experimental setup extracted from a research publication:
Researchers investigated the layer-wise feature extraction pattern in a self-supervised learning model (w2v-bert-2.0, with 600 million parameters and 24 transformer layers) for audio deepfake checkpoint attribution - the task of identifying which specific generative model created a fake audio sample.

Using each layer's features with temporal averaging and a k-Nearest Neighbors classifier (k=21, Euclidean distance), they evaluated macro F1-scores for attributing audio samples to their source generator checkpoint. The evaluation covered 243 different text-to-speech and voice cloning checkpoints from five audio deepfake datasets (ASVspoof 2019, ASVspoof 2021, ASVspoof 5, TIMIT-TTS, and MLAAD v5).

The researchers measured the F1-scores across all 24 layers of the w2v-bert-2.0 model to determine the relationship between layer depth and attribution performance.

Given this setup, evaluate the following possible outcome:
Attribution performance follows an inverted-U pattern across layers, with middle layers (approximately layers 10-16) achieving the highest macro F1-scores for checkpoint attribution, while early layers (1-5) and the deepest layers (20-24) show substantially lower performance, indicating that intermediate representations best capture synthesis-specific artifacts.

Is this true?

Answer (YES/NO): NO